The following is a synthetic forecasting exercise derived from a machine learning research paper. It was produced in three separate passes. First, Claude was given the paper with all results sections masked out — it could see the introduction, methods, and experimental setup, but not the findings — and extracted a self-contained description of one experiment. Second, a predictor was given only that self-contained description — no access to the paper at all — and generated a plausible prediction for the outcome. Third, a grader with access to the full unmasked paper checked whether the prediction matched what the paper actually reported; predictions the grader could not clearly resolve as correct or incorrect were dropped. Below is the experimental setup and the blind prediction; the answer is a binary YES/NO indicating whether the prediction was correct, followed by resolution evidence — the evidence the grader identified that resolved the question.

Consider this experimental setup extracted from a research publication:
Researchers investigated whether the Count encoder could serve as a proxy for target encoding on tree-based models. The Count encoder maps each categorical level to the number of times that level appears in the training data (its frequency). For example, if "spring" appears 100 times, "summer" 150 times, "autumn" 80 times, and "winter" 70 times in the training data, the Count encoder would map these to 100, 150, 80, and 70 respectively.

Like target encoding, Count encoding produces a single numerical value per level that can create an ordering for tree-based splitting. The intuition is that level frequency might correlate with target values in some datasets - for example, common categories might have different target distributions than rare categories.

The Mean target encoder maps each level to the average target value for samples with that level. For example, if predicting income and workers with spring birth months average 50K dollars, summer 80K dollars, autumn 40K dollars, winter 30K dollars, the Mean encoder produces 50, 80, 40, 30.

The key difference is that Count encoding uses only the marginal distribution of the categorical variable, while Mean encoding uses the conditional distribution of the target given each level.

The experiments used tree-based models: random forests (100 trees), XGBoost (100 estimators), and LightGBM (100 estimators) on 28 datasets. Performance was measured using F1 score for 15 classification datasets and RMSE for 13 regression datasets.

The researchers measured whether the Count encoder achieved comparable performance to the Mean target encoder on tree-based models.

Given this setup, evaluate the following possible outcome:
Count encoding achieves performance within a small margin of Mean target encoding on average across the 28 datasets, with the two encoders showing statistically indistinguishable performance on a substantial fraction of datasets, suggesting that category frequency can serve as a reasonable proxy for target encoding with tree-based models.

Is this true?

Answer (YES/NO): NO